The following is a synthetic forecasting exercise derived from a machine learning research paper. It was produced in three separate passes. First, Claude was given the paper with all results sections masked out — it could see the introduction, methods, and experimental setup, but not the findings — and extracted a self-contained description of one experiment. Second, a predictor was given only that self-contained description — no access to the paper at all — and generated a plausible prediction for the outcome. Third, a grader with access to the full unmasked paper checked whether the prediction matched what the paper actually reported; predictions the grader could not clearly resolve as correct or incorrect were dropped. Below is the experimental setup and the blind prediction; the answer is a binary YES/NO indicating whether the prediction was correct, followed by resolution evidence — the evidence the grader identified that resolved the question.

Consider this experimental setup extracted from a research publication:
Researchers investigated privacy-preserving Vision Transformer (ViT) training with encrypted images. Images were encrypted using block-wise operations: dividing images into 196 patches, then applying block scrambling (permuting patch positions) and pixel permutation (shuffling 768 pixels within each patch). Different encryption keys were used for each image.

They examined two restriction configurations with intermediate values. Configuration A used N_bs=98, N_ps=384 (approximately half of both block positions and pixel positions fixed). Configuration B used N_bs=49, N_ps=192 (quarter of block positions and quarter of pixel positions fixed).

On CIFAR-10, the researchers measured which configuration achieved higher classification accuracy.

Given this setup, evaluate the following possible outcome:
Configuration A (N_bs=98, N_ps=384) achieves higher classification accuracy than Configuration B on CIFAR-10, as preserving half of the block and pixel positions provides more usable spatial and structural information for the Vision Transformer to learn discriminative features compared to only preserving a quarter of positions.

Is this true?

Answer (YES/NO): YES